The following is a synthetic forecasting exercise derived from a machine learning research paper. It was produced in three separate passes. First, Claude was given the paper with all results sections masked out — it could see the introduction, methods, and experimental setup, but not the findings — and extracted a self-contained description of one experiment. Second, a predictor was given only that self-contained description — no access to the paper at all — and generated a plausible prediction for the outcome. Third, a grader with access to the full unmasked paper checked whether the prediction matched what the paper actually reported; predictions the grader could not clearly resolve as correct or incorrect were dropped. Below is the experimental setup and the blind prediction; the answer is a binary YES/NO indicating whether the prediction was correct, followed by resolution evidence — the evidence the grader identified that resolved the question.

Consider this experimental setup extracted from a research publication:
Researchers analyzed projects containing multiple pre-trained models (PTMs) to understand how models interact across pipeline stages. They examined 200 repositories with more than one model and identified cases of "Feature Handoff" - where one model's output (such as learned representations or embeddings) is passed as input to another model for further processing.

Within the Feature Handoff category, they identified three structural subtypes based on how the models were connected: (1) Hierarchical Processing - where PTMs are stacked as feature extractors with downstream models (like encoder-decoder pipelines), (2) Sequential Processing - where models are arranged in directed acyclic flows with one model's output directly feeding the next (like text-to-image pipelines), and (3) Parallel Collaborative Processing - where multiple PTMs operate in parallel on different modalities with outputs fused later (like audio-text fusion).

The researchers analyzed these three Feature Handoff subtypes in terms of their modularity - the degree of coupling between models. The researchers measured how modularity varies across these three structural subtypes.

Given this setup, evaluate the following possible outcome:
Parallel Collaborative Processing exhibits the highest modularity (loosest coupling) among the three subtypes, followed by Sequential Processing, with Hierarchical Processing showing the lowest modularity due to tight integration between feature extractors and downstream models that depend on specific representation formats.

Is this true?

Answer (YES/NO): NO